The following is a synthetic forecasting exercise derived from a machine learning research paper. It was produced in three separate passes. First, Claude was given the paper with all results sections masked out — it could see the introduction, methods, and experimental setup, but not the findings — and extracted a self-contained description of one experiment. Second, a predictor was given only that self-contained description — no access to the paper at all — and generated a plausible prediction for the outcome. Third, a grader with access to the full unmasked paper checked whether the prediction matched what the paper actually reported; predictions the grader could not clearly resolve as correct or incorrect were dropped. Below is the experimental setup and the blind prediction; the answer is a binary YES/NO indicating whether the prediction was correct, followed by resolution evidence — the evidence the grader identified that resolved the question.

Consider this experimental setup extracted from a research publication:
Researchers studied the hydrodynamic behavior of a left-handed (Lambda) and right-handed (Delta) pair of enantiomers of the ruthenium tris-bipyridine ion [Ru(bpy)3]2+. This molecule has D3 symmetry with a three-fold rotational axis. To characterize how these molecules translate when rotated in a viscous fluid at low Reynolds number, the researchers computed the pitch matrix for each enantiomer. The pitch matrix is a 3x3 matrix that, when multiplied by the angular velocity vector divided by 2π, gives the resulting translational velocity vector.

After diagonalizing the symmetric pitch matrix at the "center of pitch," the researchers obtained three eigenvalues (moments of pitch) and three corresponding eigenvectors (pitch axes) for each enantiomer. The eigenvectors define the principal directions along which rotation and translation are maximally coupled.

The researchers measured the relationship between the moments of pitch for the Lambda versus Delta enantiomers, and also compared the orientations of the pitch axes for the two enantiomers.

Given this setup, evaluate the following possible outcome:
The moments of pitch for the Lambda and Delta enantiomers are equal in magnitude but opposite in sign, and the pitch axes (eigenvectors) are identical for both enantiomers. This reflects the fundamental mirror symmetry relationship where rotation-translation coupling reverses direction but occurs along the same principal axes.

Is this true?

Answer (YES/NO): YES